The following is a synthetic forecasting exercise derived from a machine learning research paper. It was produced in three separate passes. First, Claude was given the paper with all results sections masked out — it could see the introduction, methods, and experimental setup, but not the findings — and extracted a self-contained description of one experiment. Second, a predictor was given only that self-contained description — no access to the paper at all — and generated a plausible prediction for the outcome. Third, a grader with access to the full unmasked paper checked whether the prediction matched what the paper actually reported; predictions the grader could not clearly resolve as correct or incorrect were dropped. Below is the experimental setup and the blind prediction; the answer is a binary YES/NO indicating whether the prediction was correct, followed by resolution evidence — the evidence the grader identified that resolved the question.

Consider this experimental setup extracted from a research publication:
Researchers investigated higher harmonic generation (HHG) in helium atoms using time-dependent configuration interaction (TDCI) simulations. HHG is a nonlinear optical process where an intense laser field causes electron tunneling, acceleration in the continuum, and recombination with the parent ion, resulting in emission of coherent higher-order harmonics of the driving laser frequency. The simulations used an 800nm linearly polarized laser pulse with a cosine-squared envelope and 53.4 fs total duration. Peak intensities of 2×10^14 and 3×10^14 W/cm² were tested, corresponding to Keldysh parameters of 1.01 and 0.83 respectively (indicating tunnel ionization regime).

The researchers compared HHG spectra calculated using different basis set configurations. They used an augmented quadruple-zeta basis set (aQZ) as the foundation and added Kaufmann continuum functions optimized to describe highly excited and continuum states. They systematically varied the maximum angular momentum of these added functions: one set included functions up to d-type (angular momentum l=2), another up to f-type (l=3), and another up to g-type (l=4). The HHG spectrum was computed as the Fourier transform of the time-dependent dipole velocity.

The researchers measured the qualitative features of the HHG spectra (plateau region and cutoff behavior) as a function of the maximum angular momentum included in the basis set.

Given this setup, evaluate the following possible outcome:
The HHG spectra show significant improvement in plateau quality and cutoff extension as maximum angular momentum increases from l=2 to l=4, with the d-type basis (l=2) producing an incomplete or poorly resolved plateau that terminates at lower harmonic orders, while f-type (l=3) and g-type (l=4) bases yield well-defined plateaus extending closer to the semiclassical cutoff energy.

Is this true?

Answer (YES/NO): NO